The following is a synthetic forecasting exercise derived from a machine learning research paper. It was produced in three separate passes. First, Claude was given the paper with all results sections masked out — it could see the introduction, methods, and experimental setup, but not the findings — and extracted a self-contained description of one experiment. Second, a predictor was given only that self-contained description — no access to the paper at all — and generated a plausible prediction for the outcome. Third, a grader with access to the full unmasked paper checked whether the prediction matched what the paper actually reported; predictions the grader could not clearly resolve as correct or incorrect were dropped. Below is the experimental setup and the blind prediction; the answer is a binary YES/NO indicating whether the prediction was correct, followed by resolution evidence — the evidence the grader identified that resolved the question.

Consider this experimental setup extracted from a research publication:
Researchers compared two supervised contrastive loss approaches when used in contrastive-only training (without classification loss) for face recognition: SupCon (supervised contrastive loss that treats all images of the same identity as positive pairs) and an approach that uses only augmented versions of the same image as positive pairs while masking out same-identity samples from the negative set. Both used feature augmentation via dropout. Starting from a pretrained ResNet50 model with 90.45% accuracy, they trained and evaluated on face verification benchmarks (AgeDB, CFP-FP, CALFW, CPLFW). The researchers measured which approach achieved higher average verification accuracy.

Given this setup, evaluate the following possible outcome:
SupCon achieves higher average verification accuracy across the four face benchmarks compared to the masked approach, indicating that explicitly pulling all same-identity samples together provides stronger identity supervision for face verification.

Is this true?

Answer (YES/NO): NO